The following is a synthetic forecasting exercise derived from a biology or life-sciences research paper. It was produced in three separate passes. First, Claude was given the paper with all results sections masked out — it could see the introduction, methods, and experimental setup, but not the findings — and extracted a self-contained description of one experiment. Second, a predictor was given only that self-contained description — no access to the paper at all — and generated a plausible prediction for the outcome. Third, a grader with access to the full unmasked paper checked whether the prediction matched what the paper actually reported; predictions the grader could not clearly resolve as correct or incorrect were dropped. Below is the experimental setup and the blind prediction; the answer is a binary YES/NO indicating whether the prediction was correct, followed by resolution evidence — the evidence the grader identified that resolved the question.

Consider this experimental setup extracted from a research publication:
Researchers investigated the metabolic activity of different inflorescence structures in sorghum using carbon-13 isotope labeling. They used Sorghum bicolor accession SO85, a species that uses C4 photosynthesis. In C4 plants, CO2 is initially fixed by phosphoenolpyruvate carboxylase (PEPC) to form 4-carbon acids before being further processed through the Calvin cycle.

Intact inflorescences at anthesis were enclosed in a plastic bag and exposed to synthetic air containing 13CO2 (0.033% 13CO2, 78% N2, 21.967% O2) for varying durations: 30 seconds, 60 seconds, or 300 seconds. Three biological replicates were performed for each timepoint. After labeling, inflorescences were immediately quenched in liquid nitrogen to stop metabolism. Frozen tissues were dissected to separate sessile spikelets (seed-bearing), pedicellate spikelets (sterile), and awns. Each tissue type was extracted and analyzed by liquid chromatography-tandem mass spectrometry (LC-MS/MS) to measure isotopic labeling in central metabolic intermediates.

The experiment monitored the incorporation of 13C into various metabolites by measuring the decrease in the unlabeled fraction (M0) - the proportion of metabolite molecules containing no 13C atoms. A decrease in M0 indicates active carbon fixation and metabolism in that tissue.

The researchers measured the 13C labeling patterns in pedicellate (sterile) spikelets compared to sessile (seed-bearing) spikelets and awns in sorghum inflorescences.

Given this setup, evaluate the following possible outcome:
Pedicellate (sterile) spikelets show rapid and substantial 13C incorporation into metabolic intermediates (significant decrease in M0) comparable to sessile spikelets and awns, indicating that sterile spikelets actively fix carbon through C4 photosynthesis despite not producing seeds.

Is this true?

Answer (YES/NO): NO